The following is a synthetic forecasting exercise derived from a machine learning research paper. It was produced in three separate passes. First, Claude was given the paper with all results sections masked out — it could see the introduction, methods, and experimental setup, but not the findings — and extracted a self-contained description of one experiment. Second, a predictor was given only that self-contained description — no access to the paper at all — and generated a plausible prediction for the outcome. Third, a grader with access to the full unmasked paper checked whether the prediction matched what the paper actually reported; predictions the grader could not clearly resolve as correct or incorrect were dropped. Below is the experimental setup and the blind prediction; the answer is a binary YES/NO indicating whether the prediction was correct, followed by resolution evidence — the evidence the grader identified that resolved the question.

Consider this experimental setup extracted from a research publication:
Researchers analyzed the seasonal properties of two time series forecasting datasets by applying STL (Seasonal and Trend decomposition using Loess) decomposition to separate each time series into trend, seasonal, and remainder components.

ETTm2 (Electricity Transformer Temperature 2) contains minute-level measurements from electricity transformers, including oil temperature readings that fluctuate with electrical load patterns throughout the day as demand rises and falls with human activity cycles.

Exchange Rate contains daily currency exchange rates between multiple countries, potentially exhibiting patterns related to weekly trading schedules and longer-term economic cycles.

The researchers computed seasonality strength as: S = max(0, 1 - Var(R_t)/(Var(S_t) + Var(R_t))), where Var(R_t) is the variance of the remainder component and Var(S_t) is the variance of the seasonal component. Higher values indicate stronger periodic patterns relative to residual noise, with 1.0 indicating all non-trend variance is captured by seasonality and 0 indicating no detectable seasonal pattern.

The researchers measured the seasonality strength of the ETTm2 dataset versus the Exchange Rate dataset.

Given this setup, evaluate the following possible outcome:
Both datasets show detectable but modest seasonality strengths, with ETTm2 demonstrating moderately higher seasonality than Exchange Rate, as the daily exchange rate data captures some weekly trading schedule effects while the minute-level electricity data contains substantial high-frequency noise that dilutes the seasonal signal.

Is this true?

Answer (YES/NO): NO